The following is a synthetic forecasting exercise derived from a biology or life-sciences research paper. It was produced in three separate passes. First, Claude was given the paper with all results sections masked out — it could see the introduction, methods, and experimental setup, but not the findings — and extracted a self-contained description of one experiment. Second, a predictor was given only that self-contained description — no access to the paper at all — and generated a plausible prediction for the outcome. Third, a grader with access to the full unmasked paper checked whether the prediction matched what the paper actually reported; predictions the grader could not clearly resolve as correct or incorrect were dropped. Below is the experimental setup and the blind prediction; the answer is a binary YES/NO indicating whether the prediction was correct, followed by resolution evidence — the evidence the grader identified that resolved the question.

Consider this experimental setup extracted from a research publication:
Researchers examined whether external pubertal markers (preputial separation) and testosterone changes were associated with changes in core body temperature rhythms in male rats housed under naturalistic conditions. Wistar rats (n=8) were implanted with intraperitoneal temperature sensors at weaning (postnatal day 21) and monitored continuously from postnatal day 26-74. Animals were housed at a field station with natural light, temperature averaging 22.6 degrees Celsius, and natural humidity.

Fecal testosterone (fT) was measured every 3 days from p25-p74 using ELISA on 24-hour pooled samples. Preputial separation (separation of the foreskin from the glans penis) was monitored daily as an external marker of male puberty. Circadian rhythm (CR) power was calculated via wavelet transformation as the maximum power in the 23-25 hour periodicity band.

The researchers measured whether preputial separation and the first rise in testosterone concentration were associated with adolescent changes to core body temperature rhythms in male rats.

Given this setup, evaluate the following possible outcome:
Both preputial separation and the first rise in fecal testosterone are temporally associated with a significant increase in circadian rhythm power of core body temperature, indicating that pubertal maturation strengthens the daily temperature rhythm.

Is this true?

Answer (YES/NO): NO